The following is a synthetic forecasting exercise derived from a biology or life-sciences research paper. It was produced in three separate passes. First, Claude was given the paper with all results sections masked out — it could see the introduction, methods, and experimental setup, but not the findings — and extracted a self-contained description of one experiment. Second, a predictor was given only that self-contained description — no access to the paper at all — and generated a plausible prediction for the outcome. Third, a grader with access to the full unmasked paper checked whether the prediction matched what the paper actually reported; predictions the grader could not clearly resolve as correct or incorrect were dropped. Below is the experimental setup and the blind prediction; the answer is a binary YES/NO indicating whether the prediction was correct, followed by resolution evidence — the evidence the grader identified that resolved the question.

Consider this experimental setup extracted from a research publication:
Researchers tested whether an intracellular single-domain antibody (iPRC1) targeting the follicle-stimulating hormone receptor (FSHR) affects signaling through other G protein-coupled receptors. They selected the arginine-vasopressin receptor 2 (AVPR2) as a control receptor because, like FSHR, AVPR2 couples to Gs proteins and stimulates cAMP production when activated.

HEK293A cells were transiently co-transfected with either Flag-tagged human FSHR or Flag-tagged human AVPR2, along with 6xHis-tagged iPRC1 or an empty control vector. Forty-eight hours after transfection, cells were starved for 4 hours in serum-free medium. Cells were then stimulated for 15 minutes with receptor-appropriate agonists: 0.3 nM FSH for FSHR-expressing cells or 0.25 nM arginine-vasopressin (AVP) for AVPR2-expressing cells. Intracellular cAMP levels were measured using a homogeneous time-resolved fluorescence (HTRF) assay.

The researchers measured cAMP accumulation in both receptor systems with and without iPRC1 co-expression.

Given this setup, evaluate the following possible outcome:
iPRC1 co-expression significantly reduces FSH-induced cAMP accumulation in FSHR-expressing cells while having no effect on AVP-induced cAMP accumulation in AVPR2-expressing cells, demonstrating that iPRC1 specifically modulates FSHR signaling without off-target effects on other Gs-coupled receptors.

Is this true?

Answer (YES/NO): YES